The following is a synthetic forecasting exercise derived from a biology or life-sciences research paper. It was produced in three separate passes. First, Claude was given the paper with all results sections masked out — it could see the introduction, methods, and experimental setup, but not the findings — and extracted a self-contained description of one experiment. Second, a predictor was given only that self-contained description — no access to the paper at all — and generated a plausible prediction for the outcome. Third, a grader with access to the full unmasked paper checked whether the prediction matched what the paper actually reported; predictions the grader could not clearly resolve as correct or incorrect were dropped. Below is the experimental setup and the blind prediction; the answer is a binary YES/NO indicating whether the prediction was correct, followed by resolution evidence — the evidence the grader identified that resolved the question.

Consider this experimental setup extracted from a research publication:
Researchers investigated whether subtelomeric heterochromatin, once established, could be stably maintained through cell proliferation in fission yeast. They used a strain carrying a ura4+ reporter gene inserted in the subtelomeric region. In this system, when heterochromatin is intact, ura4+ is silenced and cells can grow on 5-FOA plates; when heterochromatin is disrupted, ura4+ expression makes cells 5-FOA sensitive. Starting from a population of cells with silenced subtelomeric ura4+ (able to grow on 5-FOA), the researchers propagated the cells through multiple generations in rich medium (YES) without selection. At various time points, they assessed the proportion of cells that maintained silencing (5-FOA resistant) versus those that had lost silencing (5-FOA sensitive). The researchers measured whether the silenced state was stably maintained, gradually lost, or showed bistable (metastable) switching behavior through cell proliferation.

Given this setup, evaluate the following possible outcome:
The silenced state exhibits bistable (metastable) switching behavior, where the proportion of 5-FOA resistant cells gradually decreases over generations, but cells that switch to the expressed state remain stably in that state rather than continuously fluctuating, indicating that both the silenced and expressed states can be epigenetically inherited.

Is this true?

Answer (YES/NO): YES